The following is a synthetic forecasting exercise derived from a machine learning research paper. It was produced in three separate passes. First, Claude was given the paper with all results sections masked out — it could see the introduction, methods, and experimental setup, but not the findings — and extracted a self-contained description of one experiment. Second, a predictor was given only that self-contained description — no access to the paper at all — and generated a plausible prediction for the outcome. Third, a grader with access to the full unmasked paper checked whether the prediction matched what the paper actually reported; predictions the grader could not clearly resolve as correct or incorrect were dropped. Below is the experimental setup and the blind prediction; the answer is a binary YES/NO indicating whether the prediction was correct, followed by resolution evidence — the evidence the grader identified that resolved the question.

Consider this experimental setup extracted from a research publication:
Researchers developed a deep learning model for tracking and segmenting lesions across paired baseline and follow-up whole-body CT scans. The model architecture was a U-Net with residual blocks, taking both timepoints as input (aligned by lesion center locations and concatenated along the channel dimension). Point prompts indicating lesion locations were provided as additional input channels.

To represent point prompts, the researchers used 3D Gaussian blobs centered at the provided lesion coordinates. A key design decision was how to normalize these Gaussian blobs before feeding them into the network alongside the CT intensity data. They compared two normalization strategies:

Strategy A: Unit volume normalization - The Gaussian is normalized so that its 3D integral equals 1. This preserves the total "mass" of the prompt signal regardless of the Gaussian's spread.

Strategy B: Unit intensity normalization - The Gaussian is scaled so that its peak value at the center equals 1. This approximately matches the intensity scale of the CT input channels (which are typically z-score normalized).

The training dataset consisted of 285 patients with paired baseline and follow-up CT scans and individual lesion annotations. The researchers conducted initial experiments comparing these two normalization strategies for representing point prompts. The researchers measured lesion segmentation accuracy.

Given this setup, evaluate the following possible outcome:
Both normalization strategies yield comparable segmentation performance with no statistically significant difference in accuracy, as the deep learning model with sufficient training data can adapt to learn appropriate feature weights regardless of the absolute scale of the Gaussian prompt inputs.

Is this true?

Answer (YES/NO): NO